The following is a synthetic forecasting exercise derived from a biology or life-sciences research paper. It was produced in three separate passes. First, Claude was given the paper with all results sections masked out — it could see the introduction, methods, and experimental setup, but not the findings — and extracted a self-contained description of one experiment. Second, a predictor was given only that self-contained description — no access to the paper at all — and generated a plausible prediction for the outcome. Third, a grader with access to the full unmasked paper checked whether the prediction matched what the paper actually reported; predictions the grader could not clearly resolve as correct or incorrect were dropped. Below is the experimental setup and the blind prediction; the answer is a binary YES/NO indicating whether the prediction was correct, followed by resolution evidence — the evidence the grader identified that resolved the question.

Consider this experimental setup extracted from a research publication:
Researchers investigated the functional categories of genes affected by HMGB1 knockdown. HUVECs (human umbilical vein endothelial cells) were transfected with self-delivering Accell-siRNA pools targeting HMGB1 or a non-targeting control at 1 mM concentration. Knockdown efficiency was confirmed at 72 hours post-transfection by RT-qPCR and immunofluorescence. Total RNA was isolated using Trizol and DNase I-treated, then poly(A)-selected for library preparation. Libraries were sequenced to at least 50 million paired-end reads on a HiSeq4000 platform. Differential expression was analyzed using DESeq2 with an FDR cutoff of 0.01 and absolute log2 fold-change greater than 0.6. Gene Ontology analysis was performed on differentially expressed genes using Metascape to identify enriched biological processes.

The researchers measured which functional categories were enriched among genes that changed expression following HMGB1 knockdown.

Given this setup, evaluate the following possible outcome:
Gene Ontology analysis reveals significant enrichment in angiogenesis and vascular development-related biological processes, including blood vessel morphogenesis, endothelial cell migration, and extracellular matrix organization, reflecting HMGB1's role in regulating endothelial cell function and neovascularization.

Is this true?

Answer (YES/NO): NO